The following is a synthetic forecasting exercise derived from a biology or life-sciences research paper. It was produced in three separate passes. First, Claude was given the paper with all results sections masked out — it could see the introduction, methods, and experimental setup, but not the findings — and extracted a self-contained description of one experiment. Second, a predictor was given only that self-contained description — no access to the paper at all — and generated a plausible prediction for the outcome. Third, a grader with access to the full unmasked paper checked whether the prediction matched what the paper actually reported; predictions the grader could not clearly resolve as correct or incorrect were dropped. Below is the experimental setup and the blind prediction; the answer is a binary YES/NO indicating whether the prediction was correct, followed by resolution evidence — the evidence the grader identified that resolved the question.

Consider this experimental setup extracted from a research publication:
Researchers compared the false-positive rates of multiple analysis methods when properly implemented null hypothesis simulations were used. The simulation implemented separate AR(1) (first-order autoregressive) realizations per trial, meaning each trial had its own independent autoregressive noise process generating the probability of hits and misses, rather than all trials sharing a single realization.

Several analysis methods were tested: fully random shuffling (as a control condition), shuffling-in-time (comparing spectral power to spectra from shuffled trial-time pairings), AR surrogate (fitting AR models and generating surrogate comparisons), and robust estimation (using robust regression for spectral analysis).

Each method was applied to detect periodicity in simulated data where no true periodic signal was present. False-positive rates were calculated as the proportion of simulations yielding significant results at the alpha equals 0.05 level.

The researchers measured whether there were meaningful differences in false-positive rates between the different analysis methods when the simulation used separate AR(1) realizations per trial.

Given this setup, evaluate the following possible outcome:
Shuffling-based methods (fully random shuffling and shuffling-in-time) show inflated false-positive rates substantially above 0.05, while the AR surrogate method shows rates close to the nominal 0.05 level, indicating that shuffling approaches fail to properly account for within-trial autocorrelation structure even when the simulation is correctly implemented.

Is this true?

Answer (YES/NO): NO